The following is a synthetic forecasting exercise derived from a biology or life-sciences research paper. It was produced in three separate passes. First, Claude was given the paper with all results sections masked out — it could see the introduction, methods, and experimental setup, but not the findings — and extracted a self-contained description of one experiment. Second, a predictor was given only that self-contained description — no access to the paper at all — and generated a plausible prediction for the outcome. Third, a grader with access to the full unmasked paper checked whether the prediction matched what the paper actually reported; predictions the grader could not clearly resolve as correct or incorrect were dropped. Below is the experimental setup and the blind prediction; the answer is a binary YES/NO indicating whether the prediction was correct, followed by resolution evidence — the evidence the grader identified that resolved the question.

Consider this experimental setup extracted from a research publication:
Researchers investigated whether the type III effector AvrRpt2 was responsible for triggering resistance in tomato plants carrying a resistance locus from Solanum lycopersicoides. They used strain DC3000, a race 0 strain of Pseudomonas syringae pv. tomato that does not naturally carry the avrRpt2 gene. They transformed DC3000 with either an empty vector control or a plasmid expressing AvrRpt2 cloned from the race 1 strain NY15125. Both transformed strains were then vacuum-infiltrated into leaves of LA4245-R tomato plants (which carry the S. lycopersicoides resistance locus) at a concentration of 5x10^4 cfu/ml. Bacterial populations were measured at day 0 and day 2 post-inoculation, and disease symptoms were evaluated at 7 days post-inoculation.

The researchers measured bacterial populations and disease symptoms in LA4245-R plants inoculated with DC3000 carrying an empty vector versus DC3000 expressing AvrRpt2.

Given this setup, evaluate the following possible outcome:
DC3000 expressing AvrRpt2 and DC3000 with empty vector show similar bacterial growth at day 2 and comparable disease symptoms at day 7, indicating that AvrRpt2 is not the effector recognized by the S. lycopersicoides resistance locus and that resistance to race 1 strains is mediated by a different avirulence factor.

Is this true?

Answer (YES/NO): NO